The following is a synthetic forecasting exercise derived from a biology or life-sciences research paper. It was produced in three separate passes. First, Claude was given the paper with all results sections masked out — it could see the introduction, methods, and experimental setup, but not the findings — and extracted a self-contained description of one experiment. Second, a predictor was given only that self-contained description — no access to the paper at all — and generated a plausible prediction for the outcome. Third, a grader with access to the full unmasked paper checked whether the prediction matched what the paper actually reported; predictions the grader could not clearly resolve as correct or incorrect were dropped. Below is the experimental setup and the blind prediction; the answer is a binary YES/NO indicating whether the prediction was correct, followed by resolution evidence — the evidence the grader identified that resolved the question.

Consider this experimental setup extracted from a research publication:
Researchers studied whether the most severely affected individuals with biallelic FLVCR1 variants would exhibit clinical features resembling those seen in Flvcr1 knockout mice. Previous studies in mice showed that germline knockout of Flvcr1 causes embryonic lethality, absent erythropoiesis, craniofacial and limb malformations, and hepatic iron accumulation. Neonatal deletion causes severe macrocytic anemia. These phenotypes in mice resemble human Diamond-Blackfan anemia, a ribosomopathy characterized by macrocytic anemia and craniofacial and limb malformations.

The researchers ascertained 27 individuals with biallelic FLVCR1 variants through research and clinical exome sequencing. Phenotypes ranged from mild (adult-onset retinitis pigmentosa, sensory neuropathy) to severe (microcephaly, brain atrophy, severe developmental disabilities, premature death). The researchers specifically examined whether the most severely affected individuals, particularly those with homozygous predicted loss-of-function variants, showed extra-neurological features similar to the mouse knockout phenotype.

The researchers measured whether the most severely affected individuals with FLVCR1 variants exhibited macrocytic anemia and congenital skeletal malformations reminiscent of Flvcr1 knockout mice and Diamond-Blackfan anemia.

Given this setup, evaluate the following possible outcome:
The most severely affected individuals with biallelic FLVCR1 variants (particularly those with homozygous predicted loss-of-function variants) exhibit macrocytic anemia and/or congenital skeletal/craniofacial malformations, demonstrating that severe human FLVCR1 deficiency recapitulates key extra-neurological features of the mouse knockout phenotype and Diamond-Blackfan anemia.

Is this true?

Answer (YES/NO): YES